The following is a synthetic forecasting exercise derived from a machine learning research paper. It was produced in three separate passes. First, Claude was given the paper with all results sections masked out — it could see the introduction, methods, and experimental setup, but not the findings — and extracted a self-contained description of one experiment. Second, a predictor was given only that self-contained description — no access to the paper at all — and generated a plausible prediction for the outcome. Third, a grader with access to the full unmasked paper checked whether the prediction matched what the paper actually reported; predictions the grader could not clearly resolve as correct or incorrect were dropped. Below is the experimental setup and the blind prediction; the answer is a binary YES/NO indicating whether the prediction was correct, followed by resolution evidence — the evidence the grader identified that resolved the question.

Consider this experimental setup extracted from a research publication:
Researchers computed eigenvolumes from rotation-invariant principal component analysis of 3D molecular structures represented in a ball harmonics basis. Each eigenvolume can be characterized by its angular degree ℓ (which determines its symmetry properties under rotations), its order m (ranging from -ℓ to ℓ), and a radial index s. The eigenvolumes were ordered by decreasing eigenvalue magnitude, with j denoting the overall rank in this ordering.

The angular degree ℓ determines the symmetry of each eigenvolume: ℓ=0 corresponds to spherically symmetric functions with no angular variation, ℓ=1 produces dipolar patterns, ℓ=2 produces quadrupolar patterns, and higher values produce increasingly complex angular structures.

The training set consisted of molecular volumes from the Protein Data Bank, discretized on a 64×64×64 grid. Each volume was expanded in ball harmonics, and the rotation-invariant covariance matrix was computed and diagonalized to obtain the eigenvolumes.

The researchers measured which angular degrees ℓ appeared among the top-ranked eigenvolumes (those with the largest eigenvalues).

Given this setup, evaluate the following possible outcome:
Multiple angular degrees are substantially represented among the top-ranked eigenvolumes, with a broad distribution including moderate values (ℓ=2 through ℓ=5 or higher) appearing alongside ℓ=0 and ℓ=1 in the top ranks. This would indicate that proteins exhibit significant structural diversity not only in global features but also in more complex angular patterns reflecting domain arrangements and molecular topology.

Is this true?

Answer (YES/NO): NO